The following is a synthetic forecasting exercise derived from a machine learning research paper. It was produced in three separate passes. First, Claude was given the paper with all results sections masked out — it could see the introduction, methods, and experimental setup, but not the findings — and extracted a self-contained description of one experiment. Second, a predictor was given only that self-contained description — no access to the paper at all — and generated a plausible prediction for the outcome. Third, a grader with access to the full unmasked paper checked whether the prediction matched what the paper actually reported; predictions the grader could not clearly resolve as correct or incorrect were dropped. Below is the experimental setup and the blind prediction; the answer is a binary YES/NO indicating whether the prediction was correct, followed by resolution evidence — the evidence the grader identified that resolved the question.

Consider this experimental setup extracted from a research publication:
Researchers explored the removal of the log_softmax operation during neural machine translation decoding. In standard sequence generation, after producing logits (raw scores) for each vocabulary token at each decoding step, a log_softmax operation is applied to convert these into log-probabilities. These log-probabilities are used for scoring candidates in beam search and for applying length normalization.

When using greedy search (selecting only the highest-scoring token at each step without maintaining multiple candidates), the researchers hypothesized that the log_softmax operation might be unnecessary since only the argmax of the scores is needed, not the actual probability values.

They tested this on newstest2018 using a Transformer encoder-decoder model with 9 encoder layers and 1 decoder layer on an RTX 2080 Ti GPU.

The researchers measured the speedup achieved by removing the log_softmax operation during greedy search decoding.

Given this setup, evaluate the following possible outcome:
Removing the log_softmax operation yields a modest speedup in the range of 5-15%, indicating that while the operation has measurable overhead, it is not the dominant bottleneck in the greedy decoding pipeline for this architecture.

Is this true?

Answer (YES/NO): YES